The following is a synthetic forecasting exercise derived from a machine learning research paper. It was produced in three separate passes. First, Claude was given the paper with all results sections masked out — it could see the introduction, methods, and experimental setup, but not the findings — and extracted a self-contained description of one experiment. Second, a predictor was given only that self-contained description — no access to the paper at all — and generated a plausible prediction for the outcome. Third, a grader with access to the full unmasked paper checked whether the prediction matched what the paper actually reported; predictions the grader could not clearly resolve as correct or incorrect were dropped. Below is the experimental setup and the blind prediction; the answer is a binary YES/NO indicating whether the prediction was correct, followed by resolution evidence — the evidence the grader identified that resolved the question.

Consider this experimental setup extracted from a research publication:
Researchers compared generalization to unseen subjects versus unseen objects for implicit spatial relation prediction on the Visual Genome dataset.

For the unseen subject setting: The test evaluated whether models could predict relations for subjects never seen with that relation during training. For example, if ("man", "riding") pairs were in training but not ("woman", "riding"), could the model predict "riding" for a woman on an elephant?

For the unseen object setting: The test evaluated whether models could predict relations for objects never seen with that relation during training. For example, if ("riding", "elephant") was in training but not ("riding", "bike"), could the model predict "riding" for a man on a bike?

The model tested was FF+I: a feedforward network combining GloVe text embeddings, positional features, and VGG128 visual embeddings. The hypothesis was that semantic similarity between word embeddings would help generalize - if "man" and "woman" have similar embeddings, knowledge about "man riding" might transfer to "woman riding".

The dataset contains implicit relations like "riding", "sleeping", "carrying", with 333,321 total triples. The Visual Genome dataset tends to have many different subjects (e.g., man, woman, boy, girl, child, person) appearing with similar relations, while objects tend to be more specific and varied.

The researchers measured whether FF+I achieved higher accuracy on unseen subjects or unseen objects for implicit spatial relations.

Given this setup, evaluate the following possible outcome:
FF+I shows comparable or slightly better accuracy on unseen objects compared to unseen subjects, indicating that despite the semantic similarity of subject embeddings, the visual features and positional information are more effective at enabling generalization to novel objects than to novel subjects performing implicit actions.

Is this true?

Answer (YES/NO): NO